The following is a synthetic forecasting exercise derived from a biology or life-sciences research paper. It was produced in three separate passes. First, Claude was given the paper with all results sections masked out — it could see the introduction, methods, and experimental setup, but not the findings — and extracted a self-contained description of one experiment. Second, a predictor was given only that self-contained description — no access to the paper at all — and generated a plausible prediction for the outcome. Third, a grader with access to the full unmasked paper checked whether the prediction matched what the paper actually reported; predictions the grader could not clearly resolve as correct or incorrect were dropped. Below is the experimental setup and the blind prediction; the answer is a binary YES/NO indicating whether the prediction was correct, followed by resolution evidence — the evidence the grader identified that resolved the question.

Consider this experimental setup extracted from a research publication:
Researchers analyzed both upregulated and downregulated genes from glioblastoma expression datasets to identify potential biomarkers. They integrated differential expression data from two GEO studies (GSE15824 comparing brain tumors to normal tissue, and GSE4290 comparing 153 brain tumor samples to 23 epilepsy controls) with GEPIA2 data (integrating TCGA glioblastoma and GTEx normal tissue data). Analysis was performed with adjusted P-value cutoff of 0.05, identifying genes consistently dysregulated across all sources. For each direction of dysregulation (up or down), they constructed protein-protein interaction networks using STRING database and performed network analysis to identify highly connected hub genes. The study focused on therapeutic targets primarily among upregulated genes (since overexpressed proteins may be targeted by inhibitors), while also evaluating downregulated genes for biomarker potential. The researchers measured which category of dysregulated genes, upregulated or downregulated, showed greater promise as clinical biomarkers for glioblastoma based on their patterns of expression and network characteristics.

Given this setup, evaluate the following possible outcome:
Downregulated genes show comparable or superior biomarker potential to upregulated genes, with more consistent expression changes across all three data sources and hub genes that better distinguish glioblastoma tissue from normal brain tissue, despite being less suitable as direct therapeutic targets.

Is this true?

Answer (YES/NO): NO